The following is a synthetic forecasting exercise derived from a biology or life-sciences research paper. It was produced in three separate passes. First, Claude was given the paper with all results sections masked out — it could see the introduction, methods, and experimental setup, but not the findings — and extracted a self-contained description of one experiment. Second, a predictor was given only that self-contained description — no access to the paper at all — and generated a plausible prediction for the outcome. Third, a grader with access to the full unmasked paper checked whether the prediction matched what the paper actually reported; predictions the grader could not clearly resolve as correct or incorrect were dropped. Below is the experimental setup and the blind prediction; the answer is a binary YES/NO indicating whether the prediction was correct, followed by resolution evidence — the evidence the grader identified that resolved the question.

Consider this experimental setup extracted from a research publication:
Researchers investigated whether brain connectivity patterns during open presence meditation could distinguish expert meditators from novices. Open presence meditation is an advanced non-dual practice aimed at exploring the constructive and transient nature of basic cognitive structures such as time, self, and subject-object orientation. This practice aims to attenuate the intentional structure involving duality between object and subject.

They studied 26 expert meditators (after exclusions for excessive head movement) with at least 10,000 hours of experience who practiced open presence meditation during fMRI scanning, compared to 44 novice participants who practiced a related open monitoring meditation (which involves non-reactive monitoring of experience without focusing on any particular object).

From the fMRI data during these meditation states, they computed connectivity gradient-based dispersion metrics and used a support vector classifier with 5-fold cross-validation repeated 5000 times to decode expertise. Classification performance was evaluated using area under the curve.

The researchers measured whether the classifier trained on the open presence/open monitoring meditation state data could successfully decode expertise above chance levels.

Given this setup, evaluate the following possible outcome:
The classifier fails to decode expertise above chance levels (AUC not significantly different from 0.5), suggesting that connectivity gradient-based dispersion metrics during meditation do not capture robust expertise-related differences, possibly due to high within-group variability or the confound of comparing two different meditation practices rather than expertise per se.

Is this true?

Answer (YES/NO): NO